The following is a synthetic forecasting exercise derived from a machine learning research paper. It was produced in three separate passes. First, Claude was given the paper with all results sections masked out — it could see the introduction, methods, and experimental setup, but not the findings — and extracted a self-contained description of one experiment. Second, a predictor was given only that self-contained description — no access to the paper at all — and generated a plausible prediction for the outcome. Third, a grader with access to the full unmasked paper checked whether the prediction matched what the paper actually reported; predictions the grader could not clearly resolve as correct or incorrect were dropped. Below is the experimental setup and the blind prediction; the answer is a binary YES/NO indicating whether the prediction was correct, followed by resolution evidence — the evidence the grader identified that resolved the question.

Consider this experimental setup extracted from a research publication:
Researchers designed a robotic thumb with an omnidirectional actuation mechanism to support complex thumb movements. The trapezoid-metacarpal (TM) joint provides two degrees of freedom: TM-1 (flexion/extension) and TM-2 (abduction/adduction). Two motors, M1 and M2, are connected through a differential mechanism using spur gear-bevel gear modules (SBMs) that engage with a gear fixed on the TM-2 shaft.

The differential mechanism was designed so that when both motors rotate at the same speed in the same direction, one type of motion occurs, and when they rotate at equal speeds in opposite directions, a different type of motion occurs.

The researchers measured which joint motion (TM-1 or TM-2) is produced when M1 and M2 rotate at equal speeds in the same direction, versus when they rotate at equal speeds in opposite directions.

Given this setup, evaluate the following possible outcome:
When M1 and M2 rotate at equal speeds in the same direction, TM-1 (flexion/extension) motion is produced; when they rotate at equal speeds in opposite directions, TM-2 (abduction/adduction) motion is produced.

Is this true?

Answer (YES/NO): YES